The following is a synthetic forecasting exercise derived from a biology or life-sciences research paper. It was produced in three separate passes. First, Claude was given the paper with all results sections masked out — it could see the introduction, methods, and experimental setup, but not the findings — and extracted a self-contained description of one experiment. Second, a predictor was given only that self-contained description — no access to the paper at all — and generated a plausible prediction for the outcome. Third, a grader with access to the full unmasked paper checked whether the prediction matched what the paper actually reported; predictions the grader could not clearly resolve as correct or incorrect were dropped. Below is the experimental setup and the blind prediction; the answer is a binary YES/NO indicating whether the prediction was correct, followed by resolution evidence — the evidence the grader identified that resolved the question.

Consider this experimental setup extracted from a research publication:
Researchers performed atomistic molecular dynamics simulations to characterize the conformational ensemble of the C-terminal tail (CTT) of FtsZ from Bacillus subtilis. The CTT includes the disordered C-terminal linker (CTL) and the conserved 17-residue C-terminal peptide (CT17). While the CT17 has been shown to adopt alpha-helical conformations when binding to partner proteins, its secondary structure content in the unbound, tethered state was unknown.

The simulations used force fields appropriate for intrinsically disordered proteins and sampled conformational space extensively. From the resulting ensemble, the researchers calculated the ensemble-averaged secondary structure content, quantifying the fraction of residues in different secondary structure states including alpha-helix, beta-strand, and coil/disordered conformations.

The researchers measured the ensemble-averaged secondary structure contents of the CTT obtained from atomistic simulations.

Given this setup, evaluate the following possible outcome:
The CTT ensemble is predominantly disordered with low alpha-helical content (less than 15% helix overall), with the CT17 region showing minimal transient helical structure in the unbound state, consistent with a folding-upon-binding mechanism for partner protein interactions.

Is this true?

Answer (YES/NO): NO